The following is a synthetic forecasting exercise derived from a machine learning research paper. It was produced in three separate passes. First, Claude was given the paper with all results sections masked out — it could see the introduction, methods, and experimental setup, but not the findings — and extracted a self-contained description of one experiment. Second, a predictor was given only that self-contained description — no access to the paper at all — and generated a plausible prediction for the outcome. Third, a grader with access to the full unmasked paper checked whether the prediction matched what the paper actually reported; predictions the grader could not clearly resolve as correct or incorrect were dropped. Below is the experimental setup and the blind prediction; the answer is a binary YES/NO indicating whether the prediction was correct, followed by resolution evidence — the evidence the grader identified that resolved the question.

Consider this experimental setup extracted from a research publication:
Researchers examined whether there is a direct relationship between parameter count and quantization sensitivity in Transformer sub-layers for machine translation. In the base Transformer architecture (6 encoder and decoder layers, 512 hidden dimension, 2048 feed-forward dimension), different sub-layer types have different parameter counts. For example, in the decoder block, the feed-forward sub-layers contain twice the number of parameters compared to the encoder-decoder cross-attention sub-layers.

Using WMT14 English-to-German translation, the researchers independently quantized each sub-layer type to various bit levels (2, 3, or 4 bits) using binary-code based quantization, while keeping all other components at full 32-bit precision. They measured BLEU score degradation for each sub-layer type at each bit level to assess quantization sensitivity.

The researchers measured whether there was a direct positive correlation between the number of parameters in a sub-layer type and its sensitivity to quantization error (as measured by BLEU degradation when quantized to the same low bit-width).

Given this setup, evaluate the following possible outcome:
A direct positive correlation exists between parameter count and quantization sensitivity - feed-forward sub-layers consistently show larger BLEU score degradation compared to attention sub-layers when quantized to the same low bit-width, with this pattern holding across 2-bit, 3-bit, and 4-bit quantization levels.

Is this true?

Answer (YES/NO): NO